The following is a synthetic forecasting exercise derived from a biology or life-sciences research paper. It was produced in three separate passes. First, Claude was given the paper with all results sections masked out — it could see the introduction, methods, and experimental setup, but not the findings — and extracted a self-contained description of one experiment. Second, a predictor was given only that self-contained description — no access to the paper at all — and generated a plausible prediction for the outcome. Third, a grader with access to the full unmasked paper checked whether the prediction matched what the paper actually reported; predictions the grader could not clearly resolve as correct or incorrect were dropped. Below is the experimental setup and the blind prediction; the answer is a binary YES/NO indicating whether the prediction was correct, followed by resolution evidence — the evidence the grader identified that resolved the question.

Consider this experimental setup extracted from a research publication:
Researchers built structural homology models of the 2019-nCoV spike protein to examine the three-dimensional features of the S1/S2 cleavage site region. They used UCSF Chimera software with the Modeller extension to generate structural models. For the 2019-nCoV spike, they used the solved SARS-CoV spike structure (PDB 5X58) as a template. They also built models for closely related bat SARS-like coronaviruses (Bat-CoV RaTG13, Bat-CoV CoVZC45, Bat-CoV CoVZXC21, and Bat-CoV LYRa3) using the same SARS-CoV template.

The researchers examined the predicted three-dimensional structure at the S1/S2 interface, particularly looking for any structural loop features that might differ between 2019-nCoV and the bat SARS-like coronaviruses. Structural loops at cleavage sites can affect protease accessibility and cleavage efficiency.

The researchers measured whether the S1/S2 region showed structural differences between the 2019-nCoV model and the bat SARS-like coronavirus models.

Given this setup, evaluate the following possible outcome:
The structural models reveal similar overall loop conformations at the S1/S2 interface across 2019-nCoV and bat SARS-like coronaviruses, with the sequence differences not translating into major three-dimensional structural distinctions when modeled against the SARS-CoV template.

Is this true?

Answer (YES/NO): NO